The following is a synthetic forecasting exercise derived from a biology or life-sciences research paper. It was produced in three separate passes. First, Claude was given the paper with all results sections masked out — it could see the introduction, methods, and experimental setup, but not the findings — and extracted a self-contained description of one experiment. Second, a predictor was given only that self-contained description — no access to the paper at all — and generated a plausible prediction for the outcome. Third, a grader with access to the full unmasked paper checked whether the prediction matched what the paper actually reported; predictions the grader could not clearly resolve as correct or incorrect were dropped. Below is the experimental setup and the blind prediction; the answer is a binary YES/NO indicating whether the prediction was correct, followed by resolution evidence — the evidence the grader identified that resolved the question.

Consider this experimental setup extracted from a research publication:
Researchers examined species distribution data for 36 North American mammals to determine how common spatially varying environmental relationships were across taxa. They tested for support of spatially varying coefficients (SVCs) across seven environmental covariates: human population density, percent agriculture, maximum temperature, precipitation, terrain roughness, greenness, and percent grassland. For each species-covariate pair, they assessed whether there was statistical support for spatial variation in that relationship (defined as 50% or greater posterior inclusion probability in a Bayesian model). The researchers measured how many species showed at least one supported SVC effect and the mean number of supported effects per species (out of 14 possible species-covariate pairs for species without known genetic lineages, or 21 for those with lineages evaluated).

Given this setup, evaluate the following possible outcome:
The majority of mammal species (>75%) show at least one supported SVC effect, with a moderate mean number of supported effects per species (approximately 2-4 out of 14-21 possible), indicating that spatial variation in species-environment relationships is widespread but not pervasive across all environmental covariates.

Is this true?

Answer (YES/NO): NO